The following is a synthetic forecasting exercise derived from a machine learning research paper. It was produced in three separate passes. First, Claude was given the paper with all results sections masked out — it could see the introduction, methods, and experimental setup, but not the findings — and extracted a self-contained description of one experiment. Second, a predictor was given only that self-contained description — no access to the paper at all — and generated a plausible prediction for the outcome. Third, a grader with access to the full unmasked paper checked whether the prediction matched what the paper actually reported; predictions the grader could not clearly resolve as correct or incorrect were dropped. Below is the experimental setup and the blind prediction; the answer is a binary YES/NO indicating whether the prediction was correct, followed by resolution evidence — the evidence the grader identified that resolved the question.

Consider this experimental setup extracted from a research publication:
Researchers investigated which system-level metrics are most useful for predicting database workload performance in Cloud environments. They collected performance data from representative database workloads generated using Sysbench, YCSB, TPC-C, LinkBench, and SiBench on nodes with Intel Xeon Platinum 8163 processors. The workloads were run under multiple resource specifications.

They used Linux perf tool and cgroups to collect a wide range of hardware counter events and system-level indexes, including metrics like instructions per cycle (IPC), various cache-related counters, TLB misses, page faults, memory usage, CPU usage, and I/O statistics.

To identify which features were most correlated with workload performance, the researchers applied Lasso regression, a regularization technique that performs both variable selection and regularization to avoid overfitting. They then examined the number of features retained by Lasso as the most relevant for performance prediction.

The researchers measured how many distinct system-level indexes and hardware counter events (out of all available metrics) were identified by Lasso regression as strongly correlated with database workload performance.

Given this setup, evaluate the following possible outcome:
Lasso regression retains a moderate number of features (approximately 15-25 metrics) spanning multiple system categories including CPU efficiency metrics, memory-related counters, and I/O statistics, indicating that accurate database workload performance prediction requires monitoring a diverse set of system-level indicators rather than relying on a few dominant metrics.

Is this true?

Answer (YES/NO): YES